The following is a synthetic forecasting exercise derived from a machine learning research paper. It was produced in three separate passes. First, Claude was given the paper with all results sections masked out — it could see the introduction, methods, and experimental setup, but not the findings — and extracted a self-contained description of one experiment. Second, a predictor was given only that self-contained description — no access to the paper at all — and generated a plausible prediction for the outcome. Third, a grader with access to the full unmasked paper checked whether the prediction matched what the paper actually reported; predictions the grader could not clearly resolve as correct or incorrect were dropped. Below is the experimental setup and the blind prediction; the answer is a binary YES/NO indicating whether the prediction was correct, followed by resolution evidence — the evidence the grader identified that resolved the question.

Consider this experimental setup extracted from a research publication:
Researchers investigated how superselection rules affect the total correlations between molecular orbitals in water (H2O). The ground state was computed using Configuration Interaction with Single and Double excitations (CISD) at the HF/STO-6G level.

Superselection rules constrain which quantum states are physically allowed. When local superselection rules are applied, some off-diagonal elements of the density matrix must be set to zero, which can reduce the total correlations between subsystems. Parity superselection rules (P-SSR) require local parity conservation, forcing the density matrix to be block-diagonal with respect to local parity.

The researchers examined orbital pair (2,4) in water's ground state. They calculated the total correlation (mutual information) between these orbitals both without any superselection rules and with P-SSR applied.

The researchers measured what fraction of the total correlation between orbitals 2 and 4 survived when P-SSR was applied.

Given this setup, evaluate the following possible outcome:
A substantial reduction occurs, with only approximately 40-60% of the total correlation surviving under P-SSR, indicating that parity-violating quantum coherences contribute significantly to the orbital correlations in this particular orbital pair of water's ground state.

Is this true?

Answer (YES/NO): YES